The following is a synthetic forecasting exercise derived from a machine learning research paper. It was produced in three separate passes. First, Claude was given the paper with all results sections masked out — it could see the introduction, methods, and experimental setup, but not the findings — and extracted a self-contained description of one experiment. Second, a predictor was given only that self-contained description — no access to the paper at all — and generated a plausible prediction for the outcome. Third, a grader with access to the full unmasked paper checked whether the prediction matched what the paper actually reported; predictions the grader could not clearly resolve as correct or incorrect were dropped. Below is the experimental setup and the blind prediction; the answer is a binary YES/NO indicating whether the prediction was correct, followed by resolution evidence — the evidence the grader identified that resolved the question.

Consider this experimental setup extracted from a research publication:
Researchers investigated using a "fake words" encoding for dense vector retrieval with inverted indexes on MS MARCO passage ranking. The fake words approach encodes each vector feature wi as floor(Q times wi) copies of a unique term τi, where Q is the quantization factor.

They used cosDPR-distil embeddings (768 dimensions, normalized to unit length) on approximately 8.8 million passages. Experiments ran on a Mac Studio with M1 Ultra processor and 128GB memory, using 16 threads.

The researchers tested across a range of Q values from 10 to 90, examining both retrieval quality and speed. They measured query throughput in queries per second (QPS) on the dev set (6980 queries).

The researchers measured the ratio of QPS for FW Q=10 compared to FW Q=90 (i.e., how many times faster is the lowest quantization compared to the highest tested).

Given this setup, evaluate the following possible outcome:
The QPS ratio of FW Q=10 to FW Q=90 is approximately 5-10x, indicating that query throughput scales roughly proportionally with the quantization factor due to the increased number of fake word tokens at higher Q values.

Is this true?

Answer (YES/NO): NO